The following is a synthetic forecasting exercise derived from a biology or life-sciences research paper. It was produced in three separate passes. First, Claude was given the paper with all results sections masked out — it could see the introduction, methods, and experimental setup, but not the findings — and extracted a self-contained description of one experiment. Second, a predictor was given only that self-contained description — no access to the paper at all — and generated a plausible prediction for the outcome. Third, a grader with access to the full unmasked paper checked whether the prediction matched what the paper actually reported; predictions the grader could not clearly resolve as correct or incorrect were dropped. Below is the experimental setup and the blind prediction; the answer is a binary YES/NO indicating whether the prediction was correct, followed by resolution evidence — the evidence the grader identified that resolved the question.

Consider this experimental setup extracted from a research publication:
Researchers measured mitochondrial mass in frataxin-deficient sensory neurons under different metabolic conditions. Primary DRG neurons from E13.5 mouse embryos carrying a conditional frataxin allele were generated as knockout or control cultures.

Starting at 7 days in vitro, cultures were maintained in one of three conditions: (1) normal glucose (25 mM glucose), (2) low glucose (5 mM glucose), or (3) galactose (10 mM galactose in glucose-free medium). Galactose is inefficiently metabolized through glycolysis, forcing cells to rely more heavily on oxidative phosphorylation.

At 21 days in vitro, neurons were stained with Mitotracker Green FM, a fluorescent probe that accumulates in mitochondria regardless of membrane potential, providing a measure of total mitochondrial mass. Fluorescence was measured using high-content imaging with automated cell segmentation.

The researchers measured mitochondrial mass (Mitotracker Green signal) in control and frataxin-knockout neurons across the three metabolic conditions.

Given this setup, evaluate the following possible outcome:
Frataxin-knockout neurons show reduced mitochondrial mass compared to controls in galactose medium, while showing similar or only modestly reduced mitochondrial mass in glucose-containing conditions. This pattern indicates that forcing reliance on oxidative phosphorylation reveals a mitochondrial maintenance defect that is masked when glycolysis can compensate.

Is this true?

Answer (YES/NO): NO